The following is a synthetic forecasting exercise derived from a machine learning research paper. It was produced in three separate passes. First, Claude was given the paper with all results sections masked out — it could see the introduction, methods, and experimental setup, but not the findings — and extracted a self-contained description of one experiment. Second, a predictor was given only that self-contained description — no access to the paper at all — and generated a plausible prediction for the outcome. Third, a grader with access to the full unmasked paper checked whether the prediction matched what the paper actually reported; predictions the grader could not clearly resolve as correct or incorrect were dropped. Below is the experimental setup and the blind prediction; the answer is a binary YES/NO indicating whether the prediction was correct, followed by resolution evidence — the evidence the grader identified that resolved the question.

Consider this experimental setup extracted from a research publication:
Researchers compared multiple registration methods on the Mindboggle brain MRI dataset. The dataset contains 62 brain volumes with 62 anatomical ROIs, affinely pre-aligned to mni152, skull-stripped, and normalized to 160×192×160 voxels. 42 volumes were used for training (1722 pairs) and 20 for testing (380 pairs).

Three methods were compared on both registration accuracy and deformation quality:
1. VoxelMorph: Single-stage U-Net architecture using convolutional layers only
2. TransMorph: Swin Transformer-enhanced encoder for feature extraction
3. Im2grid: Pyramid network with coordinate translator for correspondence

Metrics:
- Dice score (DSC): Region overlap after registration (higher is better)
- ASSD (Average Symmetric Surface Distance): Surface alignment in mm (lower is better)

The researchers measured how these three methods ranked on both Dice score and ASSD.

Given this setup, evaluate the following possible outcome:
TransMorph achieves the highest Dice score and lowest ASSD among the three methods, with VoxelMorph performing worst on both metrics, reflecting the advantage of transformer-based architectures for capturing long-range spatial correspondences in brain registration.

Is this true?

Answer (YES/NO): NO